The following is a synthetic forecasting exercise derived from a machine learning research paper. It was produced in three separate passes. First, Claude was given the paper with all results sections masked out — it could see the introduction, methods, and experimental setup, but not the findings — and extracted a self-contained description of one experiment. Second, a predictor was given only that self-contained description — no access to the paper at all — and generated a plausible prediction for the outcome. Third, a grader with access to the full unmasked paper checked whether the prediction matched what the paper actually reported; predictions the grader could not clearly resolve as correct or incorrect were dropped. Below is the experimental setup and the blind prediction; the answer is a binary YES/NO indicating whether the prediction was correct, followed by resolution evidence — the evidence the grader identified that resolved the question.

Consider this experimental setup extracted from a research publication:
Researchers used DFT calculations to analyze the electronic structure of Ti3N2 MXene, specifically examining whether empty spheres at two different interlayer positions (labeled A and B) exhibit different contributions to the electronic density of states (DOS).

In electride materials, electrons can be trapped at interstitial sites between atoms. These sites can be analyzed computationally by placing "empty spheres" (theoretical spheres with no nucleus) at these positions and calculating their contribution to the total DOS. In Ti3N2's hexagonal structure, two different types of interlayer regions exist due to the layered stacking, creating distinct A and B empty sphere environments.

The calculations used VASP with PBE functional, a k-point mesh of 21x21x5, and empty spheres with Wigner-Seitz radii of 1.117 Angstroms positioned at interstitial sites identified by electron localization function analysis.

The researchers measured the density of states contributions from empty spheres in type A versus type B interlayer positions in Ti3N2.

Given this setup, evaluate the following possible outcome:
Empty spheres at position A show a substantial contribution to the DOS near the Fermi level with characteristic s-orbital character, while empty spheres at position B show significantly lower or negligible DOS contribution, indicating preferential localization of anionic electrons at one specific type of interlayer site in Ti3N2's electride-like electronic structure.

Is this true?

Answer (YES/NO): NO